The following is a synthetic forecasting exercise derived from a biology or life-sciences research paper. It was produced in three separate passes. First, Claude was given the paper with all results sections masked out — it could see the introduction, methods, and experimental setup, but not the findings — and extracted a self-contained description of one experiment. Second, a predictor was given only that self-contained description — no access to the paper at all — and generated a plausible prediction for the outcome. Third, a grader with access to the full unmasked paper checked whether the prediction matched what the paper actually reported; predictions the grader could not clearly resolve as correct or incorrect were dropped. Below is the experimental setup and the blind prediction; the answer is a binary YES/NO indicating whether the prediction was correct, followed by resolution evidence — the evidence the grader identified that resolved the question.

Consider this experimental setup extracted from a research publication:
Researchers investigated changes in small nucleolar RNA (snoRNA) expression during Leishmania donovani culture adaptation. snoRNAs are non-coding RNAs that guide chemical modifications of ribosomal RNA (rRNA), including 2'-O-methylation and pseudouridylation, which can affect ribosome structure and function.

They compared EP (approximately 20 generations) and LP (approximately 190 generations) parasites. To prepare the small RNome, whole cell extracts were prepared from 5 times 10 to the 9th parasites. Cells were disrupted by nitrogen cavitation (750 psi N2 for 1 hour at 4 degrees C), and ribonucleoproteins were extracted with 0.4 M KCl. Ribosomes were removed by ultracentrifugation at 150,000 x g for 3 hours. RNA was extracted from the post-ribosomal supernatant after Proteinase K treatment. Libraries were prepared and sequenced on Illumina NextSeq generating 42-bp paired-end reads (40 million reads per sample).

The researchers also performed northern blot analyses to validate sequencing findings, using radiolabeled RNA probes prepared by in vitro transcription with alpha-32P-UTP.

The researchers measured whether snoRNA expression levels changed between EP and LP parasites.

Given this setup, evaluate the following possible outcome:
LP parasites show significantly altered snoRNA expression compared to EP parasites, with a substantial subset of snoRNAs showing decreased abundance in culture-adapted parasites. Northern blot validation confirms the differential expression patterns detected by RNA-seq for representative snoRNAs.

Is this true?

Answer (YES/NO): NO